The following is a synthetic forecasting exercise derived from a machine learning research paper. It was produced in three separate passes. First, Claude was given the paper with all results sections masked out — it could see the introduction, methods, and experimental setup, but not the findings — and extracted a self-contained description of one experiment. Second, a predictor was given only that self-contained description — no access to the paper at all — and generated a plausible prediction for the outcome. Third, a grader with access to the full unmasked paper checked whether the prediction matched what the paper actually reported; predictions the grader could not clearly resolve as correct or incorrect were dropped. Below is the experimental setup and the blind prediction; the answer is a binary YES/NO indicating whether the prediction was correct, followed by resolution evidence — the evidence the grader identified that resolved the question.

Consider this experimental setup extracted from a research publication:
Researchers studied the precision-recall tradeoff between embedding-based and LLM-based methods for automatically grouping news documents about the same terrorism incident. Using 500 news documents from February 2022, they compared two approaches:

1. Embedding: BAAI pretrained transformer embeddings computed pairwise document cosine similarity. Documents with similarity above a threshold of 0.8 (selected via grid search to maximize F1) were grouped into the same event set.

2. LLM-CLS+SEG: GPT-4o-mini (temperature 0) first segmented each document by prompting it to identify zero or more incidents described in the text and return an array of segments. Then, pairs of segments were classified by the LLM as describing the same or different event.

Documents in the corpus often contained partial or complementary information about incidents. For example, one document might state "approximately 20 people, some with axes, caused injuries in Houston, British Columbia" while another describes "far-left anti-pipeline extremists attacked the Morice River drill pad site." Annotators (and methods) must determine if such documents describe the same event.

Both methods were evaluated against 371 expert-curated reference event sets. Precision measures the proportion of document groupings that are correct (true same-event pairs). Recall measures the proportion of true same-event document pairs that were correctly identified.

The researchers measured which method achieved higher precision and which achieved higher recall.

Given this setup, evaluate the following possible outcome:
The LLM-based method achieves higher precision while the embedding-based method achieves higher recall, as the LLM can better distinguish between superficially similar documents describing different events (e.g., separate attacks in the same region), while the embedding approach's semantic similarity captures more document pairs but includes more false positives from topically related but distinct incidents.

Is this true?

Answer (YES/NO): NO